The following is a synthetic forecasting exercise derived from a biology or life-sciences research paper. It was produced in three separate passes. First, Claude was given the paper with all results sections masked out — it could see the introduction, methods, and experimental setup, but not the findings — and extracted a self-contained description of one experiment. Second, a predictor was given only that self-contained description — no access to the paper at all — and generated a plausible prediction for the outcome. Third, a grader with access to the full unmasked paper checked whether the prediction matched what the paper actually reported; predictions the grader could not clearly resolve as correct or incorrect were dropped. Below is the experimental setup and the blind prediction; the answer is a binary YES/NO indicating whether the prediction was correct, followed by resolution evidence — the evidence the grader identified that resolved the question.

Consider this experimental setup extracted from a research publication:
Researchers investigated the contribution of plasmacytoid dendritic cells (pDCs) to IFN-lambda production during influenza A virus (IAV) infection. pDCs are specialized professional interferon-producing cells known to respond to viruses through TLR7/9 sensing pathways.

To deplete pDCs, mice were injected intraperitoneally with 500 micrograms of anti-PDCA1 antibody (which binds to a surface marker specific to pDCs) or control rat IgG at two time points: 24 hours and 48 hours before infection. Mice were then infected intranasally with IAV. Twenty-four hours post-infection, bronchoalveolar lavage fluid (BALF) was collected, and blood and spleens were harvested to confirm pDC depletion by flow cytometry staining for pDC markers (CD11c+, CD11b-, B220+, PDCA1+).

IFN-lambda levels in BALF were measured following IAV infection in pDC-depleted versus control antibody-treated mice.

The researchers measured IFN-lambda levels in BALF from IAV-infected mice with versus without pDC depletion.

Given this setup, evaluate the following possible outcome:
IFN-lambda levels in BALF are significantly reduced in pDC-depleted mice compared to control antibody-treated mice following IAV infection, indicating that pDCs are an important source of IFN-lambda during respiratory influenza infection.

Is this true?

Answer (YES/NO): YES